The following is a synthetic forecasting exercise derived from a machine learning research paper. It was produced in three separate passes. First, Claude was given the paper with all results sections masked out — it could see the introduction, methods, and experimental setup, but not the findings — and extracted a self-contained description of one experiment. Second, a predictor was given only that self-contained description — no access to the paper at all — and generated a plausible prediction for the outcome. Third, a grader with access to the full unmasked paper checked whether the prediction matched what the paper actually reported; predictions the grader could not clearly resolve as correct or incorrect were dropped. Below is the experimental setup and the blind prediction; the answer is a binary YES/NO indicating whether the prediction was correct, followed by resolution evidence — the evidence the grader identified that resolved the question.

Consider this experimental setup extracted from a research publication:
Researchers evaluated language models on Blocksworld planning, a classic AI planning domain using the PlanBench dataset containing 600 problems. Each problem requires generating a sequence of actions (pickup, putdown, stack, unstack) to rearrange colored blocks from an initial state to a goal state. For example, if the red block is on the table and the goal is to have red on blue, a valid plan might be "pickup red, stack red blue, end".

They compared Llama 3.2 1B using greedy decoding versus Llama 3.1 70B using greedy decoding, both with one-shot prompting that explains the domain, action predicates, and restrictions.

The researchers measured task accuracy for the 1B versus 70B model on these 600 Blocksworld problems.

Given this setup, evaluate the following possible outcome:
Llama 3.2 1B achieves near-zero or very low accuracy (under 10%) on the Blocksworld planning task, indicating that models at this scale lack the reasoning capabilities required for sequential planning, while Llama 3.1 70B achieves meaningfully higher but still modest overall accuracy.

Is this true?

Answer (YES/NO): YES